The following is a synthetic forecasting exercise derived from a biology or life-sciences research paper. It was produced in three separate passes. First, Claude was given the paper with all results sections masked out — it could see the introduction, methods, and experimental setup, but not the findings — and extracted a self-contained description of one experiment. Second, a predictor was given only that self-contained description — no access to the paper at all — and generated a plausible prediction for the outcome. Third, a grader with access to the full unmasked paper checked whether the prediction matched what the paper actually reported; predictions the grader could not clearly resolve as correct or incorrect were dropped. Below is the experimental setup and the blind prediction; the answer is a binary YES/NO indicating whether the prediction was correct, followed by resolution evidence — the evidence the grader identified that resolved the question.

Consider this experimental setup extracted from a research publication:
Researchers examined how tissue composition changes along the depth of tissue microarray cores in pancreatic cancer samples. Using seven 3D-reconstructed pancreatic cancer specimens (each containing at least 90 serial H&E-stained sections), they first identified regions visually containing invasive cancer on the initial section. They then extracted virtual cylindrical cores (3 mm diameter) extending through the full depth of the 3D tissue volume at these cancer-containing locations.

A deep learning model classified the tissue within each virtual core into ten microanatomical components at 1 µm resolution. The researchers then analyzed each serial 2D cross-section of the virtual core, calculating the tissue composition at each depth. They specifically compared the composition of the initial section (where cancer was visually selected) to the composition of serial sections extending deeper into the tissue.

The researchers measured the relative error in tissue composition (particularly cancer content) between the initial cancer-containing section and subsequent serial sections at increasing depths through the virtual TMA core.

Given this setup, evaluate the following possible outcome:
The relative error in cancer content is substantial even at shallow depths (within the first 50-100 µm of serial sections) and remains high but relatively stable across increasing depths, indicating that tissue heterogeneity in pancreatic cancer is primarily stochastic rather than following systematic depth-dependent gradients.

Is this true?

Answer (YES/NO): NO